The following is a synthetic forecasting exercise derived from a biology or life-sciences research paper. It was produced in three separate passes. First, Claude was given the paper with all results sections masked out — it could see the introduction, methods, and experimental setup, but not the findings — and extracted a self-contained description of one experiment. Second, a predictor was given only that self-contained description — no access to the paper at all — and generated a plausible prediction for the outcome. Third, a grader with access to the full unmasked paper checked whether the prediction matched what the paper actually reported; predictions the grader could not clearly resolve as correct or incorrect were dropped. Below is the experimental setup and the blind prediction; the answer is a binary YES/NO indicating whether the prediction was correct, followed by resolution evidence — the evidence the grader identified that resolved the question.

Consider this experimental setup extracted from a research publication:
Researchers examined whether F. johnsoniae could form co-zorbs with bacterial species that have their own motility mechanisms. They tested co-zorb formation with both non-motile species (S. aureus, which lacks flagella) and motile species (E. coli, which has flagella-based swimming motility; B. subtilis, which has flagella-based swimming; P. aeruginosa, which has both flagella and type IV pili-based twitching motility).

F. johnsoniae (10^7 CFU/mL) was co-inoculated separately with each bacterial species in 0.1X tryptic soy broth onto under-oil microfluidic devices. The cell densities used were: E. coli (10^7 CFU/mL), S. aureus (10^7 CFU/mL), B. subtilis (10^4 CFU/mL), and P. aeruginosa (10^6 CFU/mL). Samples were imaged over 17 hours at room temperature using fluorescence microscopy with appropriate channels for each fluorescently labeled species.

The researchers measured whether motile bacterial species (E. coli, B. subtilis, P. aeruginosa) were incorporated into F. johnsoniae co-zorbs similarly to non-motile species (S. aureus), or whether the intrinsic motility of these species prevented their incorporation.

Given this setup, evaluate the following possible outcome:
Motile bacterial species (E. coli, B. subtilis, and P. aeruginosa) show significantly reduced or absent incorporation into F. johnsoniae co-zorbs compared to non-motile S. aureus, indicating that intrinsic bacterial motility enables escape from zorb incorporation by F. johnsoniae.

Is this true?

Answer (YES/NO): NO